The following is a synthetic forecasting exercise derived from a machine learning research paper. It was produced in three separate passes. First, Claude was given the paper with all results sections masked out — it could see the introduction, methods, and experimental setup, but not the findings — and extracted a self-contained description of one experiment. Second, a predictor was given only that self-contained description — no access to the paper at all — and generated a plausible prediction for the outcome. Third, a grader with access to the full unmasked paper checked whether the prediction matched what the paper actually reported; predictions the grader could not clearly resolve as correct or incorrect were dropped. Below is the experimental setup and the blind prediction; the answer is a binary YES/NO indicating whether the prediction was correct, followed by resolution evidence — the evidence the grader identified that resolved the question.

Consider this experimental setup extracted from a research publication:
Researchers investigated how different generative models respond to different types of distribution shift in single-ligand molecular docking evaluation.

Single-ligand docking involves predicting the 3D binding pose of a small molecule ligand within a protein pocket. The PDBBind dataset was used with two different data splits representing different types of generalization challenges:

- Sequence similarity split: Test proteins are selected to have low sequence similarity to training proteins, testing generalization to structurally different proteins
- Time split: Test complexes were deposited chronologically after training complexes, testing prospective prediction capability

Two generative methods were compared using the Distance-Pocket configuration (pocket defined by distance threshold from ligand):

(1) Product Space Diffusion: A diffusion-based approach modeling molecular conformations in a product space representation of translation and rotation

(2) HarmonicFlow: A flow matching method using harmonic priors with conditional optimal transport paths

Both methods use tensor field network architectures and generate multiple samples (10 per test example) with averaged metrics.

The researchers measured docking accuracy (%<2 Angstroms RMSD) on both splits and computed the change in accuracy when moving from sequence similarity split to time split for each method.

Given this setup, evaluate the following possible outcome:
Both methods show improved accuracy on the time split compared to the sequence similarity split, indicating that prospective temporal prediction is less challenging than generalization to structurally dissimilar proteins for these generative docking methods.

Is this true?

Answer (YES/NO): NO